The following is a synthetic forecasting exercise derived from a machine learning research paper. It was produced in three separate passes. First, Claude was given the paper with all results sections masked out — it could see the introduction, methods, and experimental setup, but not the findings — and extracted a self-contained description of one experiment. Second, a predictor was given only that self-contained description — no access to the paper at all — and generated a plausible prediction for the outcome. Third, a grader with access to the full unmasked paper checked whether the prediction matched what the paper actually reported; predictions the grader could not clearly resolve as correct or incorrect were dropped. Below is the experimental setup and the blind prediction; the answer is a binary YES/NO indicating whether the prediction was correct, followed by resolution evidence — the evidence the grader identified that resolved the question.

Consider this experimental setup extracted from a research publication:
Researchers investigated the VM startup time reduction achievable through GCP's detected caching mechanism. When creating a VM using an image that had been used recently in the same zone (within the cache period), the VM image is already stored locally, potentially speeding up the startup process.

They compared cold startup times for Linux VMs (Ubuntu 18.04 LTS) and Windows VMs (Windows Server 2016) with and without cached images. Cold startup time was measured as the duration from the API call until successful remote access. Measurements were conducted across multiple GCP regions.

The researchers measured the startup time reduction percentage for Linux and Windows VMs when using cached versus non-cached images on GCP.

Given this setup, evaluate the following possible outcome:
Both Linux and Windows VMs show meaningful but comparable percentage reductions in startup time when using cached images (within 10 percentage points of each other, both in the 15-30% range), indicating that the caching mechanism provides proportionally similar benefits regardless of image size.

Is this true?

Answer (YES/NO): NO